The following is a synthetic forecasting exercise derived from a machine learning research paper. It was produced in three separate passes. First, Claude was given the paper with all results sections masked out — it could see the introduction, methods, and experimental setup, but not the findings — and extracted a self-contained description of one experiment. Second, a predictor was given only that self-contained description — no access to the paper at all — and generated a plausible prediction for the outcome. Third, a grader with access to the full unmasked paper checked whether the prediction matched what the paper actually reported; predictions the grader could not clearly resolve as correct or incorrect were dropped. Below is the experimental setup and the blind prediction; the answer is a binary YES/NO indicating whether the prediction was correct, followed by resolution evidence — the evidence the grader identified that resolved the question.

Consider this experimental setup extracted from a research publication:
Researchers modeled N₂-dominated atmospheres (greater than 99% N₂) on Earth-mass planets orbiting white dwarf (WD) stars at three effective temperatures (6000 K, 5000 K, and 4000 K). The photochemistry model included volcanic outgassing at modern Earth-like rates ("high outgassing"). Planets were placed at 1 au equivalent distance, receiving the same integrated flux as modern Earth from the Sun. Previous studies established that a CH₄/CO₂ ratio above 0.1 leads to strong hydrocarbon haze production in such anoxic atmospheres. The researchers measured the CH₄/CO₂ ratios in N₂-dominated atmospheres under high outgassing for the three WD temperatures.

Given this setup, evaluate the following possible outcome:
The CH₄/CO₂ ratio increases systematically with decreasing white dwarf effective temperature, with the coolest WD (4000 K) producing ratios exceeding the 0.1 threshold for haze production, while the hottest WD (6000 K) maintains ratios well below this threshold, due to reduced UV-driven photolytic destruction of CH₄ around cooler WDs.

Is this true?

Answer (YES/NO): NO